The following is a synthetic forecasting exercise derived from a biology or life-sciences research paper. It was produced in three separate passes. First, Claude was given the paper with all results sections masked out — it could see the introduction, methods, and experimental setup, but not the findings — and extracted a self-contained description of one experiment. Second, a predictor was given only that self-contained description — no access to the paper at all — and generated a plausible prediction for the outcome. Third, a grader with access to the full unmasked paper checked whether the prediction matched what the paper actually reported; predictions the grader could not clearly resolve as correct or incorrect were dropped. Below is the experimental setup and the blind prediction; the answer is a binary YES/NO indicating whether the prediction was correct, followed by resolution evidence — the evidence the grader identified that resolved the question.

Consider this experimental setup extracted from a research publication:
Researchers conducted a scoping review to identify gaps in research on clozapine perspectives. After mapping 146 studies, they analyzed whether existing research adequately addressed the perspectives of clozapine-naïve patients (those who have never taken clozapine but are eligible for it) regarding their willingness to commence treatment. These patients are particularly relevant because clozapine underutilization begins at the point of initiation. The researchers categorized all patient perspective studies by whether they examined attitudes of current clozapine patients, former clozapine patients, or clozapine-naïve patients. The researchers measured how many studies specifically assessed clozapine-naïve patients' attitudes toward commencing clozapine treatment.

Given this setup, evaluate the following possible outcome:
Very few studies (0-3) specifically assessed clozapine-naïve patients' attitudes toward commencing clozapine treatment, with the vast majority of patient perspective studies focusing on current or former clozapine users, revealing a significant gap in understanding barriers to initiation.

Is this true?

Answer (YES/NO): YES